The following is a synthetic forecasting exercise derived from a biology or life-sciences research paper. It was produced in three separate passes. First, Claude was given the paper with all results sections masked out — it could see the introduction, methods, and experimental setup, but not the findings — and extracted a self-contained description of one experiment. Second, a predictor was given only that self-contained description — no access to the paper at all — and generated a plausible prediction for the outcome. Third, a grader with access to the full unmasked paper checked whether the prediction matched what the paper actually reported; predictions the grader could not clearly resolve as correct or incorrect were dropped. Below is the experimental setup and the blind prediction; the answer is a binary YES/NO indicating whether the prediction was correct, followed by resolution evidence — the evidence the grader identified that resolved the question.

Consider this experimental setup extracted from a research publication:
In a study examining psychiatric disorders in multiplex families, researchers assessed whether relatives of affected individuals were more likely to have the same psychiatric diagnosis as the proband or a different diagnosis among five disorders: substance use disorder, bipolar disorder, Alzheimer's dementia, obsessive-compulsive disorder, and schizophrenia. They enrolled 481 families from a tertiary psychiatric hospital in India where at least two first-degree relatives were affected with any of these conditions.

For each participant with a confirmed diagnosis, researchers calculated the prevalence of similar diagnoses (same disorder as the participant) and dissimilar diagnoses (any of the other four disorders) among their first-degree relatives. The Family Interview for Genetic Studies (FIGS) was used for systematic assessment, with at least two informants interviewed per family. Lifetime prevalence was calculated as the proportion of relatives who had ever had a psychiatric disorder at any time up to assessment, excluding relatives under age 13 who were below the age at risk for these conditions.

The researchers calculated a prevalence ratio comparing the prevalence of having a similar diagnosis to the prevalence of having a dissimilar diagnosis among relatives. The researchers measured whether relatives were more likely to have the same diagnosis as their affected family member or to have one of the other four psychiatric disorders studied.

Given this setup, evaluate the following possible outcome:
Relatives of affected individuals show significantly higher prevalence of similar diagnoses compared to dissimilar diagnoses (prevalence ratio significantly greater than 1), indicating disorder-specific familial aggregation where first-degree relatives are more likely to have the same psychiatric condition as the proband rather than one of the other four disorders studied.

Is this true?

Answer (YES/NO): YES